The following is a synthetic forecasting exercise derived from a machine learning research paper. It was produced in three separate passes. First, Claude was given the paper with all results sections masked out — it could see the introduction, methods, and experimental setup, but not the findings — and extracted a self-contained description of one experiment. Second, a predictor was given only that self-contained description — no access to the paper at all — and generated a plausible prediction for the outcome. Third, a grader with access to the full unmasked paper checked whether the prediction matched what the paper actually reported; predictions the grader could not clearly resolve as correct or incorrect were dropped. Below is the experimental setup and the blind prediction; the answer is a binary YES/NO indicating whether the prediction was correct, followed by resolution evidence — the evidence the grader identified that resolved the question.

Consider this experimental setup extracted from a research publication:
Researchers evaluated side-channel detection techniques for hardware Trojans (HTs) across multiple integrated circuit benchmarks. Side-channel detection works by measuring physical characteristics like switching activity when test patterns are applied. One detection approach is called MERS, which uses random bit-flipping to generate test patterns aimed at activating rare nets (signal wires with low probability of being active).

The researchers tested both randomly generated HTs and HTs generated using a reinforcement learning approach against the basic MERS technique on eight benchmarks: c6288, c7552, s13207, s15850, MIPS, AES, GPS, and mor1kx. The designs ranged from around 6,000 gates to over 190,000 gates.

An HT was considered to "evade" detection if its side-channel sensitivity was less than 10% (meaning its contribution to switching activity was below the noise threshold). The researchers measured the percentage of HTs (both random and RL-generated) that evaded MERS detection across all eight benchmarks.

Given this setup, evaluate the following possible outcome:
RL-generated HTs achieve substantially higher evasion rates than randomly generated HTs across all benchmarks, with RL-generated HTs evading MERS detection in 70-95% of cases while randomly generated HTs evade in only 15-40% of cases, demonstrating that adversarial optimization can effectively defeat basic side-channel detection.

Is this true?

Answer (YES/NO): NO